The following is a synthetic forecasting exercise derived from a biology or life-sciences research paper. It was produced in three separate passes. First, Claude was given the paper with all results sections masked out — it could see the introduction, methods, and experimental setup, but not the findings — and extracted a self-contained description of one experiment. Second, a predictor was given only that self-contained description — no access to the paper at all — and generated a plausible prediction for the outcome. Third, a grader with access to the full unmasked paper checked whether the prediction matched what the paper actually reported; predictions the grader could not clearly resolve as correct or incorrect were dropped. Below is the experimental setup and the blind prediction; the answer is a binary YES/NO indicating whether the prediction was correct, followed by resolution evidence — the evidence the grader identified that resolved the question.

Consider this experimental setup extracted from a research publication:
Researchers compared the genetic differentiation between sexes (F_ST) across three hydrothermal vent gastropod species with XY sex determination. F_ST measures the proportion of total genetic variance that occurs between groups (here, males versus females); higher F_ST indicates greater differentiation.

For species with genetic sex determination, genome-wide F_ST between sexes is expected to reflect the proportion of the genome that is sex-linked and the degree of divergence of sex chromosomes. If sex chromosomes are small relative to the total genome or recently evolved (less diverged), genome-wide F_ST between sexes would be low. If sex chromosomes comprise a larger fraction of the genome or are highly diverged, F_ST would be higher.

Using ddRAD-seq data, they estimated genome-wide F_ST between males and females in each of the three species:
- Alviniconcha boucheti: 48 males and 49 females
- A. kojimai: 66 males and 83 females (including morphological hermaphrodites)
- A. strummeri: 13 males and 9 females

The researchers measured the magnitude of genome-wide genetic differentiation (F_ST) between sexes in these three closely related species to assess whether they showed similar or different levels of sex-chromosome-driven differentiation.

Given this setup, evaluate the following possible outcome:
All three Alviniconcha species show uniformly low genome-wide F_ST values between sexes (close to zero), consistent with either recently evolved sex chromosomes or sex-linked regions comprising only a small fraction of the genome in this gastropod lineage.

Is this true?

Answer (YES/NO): NO